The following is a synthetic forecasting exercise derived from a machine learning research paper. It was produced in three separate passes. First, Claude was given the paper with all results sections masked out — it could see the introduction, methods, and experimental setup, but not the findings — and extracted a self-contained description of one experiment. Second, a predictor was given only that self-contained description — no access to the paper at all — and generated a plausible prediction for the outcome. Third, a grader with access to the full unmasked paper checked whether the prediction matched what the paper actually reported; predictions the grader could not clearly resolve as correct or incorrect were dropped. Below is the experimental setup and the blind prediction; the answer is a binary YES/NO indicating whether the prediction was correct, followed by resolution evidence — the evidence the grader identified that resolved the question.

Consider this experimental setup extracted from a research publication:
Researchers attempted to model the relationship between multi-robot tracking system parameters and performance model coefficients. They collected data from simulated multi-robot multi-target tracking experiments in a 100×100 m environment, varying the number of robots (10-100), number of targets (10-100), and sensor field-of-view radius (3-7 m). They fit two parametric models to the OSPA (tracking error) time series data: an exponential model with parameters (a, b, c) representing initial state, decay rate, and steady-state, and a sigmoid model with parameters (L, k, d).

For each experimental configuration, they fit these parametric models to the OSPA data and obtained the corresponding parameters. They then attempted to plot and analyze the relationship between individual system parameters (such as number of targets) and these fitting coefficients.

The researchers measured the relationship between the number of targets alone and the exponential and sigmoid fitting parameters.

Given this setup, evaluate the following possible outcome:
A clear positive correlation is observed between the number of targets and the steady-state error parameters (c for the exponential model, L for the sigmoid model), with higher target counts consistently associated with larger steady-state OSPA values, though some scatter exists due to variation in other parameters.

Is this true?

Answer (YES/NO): NO